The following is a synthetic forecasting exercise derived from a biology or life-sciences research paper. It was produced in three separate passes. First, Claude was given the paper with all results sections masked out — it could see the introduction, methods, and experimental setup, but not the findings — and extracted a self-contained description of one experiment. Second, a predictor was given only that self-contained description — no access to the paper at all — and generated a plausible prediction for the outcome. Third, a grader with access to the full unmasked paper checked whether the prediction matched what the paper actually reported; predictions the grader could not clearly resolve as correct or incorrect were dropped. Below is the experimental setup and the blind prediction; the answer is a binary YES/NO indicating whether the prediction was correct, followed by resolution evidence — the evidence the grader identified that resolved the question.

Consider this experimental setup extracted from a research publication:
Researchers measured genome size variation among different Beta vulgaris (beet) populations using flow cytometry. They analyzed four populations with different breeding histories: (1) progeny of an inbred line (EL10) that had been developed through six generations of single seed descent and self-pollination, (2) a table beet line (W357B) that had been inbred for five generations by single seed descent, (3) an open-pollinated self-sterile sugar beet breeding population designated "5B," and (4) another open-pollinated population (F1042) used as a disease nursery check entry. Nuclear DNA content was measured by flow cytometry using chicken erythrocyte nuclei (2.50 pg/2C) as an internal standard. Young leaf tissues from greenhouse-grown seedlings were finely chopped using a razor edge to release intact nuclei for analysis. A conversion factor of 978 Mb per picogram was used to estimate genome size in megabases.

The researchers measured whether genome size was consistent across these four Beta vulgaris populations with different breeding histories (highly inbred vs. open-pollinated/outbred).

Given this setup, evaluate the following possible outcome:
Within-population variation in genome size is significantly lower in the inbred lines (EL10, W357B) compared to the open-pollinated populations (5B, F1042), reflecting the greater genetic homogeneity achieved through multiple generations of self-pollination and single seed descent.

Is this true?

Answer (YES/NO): NO